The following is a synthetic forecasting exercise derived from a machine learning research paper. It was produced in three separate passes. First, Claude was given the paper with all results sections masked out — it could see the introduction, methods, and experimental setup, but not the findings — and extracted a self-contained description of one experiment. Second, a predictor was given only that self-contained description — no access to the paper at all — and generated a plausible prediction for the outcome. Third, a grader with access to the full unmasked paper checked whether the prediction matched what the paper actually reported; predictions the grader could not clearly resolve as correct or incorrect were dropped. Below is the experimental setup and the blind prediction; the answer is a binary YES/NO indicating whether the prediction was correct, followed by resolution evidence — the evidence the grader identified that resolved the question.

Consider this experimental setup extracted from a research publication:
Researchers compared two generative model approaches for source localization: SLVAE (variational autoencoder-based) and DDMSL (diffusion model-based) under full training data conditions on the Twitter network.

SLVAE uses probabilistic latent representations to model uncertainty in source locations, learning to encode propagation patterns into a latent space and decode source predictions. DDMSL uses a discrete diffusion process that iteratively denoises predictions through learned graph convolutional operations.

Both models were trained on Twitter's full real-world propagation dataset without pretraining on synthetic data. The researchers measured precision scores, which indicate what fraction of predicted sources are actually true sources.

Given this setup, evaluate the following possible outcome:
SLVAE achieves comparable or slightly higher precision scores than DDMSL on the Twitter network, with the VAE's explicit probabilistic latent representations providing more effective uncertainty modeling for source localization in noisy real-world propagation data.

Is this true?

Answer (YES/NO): NO